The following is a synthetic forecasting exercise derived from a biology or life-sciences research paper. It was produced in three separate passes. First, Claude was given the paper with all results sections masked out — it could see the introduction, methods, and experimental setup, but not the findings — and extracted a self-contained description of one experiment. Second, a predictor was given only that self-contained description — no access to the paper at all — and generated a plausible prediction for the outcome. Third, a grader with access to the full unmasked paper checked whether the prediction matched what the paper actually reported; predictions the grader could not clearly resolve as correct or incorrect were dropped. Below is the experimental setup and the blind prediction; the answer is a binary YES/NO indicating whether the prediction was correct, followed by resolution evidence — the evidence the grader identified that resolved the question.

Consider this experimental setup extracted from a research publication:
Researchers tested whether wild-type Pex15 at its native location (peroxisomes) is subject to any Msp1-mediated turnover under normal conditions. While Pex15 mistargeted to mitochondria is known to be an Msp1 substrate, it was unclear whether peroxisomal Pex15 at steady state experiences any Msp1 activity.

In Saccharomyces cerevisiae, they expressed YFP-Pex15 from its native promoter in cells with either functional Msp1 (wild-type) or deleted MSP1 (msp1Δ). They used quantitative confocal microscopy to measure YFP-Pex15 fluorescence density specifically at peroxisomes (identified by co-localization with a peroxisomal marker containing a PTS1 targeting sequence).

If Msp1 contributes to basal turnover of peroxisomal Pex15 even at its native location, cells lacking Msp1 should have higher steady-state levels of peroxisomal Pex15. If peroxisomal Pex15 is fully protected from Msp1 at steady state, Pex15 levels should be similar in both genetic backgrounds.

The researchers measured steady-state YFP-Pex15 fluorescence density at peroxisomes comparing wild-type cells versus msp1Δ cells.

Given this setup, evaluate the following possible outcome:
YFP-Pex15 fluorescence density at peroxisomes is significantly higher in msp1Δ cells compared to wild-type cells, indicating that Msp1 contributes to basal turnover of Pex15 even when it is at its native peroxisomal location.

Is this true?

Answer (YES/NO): NO